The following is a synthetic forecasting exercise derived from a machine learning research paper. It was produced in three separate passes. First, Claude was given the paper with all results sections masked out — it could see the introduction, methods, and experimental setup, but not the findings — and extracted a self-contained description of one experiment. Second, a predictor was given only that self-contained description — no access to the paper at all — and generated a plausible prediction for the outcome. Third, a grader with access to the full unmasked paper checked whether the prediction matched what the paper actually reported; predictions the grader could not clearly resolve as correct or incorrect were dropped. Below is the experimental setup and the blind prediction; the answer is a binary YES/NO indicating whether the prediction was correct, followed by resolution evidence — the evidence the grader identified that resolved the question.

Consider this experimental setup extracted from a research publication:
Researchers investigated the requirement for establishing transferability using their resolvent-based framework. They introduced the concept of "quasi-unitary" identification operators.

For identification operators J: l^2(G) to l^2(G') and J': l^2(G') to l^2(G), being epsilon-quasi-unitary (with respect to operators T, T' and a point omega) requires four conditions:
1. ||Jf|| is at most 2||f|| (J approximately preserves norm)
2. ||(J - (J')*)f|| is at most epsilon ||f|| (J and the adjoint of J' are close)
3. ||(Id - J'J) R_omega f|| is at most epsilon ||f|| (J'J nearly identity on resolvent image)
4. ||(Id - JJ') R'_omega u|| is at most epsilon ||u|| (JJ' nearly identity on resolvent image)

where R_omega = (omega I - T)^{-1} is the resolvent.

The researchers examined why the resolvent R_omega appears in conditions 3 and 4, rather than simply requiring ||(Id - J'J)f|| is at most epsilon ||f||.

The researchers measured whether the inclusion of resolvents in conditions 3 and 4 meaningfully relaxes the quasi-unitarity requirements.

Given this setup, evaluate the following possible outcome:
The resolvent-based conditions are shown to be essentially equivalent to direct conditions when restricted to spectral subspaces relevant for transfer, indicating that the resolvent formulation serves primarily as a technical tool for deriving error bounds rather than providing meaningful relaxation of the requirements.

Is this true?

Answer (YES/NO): NO